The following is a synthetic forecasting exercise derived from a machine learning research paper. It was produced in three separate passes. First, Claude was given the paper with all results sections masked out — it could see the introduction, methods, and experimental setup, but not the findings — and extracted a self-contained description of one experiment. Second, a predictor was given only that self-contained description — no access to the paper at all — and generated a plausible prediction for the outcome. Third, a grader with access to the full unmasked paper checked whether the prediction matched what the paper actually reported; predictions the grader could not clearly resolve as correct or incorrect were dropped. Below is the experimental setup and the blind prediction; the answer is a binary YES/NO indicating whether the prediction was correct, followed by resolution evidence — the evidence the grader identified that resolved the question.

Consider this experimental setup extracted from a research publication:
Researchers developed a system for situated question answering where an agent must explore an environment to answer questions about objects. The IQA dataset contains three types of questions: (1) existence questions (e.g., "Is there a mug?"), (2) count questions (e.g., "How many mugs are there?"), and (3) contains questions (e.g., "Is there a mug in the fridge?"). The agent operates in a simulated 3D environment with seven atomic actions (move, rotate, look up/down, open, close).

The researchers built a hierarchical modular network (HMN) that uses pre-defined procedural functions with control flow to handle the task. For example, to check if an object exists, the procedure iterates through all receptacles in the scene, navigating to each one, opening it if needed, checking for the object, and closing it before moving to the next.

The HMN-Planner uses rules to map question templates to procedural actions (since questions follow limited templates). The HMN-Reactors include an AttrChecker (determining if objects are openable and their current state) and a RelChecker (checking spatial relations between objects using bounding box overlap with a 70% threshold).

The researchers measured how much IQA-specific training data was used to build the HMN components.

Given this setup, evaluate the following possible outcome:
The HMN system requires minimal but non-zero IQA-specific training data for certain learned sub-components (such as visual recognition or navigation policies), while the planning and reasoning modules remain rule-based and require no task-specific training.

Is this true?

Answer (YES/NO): NO